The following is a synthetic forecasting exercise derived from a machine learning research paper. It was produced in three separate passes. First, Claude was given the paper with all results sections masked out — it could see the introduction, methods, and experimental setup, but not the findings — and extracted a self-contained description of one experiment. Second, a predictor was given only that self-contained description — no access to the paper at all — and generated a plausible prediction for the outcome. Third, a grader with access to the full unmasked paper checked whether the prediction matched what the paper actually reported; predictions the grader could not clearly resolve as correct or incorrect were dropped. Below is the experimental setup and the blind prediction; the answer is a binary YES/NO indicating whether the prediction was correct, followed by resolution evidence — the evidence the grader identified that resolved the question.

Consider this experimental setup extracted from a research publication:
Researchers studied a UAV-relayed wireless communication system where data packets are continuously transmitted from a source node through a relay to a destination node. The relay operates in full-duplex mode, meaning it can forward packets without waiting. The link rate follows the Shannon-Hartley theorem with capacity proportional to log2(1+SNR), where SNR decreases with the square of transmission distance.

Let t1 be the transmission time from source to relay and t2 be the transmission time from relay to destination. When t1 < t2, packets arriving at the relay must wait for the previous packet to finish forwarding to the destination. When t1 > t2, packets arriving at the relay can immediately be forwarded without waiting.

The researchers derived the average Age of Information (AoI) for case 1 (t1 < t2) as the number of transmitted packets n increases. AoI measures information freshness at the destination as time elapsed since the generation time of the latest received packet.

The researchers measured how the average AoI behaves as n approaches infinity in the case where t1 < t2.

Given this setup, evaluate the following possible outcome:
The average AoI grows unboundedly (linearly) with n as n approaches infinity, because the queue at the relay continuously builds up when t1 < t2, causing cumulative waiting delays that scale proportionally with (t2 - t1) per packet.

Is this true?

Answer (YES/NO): YES